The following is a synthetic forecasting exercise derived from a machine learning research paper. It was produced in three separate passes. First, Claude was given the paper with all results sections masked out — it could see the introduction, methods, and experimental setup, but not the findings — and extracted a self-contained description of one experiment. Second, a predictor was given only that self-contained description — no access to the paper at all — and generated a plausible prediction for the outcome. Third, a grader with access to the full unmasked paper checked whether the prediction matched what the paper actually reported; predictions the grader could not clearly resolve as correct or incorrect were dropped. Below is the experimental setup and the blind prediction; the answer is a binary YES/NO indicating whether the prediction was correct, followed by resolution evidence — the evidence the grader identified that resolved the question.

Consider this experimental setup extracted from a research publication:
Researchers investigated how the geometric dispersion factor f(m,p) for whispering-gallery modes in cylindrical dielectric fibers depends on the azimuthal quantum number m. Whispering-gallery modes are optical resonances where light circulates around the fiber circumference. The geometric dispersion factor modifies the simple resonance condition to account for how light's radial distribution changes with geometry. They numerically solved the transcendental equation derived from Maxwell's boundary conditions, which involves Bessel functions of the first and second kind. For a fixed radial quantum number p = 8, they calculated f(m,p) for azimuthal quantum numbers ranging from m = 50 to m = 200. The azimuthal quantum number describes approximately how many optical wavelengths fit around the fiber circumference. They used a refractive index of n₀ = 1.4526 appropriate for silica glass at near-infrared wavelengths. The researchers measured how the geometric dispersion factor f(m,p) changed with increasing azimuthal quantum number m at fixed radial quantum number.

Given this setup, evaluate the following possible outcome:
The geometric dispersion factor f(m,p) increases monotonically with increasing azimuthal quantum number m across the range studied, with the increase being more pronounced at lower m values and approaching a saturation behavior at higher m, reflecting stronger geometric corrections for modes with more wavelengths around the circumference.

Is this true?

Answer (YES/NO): NO